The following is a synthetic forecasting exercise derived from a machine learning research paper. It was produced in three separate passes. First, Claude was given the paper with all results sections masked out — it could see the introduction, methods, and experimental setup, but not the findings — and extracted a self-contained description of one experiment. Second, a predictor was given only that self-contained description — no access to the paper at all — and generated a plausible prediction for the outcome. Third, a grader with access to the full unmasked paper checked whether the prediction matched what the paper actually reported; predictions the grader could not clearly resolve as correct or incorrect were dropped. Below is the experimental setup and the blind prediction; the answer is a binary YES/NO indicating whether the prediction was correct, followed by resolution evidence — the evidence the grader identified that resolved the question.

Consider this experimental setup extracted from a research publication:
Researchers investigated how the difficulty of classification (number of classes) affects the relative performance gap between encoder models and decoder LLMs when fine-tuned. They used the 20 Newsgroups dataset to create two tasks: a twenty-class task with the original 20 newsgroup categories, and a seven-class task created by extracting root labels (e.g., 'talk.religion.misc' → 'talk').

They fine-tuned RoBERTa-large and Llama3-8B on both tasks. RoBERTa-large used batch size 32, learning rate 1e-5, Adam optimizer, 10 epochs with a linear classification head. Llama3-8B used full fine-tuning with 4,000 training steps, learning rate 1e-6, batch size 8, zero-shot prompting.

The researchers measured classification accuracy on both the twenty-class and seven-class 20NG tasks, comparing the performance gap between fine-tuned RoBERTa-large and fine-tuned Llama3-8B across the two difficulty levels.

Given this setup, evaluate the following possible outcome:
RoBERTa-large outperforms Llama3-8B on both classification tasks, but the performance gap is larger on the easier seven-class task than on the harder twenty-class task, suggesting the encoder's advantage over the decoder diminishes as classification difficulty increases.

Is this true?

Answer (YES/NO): NO